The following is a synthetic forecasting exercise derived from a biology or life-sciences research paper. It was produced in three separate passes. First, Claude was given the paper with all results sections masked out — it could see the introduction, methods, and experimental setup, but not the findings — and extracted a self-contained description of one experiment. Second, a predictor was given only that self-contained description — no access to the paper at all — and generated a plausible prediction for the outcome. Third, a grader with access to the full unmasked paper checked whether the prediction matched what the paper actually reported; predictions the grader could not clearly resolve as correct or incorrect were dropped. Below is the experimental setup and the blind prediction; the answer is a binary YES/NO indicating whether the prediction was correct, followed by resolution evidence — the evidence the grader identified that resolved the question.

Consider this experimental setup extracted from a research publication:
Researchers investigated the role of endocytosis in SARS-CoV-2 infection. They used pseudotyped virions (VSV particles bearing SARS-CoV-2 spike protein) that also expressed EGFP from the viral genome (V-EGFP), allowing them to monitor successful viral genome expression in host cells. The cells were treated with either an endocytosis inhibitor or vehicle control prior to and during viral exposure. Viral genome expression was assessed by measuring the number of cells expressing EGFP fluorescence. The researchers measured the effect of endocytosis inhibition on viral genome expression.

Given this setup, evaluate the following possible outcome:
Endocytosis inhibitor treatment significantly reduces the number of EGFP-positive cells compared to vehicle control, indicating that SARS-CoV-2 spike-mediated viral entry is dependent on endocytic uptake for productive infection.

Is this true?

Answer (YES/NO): YES